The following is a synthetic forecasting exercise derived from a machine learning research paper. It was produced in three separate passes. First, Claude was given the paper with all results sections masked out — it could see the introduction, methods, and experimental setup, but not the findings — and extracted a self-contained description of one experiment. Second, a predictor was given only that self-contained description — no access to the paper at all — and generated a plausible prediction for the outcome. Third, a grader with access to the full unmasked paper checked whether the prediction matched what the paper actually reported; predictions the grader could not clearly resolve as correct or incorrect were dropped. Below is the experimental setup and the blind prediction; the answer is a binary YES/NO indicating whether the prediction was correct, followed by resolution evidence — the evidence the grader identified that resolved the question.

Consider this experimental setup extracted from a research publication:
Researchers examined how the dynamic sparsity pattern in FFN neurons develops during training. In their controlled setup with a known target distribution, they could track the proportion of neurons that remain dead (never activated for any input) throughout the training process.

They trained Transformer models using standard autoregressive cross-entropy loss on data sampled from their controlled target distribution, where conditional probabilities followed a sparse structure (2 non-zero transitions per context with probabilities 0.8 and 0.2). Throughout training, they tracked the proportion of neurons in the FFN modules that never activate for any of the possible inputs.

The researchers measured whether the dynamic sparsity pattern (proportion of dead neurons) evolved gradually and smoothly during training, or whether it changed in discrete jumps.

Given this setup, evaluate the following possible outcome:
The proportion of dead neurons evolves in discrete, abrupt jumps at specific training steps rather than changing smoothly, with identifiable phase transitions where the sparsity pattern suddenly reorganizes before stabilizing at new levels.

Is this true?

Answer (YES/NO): YES